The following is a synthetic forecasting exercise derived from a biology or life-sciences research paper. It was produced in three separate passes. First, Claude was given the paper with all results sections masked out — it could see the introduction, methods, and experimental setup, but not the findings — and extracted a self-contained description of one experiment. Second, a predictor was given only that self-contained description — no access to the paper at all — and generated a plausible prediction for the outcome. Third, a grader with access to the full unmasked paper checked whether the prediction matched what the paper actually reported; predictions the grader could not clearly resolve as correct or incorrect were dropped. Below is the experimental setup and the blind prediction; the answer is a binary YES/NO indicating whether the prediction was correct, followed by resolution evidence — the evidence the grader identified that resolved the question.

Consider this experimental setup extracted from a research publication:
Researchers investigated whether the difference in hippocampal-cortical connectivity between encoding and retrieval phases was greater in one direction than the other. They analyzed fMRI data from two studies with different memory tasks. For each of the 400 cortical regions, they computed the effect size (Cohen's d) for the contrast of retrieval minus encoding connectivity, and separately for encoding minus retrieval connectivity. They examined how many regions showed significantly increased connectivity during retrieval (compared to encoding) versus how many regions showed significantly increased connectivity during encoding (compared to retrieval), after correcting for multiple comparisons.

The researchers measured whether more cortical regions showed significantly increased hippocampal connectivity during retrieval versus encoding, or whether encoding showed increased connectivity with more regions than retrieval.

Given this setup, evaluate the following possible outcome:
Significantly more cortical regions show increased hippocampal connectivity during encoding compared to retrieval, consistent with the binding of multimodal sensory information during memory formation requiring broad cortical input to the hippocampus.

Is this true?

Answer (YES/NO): NO